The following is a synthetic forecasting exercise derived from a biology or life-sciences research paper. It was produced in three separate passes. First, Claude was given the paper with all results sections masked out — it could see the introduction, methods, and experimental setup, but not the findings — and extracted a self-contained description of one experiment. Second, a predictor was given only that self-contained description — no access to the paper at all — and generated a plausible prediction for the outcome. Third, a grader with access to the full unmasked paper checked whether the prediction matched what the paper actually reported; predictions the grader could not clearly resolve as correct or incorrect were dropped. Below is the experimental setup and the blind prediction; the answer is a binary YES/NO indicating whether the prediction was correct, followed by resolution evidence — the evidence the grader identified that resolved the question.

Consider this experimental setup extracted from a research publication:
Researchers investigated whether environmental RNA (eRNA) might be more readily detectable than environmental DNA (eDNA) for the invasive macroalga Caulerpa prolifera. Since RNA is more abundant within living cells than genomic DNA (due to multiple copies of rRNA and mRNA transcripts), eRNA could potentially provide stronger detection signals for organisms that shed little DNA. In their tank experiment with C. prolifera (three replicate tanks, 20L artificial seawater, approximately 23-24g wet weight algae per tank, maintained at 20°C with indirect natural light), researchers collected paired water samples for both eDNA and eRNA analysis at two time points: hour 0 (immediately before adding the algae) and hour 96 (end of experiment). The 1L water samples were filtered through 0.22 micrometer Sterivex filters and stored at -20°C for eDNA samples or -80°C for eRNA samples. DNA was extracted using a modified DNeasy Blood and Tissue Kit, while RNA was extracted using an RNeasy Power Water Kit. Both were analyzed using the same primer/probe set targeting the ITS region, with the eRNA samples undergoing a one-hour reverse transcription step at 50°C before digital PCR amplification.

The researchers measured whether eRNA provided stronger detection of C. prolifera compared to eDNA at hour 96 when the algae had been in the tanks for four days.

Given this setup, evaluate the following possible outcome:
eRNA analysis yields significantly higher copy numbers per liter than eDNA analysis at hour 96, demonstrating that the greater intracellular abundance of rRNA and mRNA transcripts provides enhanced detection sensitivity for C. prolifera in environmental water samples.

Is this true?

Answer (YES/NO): NO